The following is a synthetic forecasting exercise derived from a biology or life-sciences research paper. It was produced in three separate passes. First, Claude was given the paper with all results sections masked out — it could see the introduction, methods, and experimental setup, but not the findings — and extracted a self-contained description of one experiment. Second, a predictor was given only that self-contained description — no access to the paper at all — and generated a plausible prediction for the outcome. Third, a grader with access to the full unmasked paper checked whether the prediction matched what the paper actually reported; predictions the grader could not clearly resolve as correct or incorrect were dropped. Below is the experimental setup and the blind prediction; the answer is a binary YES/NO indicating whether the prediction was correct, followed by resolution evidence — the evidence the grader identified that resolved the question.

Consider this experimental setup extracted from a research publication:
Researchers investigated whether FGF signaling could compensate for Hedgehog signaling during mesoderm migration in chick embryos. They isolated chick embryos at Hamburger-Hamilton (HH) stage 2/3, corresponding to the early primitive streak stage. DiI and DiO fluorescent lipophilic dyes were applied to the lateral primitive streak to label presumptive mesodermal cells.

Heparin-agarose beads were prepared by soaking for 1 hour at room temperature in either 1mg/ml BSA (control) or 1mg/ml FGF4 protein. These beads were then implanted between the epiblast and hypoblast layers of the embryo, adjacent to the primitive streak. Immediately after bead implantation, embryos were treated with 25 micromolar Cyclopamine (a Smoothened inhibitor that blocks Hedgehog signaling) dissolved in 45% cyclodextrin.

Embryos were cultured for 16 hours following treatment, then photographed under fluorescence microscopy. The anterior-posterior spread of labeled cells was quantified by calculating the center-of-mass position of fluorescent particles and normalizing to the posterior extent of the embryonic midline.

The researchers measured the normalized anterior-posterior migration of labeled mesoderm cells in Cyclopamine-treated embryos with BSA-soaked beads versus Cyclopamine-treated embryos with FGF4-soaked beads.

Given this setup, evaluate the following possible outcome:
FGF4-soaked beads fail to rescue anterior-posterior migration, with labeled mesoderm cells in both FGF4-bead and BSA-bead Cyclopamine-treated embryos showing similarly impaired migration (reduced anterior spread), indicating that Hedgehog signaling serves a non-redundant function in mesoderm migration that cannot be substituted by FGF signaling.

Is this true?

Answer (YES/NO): NO